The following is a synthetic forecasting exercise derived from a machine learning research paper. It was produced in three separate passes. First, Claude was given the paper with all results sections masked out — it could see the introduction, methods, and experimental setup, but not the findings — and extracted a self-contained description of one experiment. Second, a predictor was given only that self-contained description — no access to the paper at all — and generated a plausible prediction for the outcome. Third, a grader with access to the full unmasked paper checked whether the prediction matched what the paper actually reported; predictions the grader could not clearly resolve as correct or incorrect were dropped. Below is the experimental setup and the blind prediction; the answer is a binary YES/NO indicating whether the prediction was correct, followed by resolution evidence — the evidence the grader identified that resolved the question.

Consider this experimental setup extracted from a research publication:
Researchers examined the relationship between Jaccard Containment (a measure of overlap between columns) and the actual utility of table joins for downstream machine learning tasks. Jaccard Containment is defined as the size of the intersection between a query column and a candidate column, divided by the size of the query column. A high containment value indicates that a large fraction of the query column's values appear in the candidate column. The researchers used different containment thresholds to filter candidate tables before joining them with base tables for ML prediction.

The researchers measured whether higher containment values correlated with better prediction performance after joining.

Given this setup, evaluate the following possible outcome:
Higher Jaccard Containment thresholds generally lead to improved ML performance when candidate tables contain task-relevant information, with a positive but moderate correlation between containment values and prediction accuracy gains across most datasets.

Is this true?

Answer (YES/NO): NO